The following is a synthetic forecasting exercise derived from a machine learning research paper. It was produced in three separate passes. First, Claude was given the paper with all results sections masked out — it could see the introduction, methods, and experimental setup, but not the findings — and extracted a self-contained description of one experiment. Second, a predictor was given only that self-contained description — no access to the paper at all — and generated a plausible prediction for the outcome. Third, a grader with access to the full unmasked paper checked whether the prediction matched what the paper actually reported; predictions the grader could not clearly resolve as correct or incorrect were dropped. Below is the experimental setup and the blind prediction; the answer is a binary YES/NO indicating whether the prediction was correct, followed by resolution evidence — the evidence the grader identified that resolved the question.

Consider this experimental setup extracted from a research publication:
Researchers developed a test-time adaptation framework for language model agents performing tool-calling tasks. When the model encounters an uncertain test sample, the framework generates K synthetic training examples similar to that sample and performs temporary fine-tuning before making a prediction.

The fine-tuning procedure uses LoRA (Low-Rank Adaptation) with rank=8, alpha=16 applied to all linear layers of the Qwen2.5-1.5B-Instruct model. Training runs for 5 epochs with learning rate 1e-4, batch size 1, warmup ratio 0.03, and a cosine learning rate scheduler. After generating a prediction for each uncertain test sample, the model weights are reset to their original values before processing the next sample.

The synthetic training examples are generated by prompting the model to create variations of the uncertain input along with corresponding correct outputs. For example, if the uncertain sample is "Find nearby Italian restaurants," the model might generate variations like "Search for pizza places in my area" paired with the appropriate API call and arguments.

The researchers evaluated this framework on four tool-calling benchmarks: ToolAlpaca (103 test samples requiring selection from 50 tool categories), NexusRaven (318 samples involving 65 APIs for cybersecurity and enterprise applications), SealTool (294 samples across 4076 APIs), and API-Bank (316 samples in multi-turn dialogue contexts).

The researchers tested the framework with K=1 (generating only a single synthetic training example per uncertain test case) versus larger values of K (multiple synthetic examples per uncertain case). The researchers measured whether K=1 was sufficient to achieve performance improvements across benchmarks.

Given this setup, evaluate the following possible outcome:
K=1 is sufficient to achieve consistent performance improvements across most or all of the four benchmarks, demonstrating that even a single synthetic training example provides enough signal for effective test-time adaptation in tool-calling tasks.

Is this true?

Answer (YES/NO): YES